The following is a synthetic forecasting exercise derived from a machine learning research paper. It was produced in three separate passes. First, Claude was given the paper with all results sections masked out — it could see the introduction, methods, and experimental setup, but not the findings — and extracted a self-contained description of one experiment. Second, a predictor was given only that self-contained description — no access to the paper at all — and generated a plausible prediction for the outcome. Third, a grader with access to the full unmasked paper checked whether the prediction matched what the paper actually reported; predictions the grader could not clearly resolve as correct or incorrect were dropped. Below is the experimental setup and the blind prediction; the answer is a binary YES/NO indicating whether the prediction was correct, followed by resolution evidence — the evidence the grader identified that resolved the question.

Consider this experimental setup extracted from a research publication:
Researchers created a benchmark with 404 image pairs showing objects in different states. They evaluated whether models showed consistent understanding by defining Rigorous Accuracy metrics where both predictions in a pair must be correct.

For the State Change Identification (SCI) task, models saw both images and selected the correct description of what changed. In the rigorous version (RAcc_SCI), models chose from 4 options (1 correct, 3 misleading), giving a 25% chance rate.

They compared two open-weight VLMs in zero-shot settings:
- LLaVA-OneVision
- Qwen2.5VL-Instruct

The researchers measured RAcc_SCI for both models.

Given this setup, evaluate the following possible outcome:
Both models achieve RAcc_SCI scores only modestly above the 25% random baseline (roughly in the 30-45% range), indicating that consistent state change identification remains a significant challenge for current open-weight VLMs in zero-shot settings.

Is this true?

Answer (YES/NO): YES